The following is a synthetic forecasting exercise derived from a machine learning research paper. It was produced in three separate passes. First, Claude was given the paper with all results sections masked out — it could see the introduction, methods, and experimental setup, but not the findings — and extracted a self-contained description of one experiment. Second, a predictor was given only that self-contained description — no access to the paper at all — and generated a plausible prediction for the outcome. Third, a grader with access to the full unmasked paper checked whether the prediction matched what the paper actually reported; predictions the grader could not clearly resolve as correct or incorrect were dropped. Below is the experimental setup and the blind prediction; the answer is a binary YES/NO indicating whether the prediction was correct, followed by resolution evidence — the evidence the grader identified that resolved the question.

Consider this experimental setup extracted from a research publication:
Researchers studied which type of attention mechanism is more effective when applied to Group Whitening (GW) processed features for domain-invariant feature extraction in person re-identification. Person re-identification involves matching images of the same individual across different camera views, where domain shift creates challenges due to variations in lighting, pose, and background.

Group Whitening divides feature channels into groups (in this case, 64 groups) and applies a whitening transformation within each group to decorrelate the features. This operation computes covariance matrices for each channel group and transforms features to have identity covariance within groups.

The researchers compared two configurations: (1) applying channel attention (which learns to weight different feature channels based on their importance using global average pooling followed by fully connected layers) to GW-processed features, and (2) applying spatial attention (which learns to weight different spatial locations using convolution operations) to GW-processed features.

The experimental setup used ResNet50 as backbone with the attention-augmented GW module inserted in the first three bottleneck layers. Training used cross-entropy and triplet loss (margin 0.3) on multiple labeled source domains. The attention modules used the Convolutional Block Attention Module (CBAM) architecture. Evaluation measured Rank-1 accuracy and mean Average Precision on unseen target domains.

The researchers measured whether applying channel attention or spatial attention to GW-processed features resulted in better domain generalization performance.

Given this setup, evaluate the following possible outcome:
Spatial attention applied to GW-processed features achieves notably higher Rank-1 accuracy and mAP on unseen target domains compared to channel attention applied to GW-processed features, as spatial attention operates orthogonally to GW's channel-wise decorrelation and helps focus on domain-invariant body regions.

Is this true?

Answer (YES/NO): NO